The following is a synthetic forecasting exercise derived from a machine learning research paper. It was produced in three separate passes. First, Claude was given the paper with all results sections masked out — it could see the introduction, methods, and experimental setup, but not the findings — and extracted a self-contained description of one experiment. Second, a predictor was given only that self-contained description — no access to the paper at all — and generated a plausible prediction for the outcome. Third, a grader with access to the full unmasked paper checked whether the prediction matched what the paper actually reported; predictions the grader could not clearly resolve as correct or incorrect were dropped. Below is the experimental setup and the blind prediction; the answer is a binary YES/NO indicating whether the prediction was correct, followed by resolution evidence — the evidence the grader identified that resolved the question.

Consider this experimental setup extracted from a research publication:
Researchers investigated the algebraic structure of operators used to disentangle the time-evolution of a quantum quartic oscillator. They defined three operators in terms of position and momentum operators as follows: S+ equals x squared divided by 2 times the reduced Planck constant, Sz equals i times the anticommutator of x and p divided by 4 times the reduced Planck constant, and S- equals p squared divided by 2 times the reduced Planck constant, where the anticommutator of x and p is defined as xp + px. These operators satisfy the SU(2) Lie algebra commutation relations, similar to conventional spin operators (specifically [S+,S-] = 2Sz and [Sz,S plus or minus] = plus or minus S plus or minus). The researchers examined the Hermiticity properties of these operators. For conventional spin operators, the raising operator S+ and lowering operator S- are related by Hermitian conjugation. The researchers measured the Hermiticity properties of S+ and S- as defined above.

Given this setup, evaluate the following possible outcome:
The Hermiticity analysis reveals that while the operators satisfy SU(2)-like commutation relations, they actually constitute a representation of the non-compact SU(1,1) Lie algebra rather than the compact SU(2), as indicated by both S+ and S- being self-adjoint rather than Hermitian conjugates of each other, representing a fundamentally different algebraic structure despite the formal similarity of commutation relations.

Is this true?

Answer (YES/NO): NO